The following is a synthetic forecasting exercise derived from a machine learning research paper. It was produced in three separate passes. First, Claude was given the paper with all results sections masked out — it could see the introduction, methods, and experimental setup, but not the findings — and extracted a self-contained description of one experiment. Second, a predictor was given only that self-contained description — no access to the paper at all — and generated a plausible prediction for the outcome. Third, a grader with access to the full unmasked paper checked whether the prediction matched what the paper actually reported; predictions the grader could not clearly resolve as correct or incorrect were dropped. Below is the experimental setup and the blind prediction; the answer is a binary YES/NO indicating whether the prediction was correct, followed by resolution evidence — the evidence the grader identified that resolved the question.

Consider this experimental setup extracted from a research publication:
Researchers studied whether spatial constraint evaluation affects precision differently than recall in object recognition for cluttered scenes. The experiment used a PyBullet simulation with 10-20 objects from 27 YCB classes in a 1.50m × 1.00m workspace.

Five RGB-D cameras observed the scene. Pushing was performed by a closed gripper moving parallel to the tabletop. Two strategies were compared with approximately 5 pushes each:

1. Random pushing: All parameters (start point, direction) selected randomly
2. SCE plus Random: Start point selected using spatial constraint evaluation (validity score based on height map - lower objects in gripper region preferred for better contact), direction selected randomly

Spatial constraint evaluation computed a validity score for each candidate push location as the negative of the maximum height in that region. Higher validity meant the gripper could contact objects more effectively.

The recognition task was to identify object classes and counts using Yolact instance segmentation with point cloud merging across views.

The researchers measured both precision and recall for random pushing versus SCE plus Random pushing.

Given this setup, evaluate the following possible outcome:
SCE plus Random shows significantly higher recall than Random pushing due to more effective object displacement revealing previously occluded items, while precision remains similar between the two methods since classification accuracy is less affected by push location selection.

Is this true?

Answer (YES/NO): NO